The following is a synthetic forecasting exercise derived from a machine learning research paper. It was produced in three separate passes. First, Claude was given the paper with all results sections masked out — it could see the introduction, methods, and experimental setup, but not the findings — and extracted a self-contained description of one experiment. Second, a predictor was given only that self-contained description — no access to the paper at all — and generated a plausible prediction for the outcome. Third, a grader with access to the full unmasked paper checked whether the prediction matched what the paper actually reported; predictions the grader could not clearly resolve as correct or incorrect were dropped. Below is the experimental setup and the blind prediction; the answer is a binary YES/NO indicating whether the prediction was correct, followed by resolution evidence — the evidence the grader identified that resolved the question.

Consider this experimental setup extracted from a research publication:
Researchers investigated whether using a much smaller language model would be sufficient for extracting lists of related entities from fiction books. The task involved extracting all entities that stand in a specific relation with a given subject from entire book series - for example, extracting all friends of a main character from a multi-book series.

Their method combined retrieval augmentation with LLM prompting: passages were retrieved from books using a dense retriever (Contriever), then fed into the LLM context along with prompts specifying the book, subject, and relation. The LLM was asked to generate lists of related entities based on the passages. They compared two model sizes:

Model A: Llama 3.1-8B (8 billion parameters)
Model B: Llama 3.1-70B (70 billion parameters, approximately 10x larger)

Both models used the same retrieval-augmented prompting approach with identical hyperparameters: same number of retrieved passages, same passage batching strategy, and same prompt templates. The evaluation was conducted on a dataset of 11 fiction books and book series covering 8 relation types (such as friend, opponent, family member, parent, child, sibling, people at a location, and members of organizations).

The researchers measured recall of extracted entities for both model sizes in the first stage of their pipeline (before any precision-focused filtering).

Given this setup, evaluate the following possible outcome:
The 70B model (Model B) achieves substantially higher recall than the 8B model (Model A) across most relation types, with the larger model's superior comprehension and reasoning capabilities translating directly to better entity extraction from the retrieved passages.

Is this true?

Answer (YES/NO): YES